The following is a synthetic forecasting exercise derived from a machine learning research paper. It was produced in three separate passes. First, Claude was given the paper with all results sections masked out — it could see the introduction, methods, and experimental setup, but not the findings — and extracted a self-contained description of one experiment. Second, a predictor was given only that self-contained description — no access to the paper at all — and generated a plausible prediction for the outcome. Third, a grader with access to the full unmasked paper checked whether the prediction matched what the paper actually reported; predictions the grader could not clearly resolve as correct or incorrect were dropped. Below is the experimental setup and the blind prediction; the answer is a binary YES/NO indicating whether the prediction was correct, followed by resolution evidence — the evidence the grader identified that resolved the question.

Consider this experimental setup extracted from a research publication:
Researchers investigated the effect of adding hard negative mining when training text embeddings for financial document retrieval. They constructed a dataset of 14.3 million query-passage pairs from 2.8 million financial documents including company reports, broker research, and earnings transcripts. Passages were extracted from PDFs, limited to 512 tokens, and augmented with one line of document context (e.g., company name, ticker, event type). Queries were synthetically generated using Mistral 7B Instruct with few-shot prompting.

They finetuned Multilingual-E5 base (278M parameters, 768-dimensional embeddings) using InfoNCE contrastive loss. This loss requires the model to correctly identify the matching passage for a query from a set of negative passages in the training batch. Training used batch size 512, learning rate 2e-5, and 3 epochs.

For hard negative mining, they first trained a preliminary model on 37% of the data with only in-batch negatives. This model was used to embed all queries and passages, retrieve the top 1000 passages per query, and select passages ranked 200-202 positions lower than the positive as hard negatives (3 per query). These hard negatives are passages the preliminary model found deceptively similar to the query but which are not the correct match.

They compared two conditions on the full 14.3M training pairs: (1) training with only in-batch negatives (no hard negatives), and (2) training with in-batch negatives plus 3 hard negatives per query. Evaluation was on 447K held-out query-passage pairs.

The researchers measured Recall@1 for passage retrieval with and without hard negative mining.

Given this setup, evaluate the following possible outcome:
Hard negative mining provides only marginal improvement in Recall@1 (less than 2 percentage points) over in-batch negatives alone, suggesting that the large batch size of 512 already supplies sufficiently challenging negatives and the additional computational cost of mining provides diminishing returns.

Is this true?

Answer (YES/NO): NO